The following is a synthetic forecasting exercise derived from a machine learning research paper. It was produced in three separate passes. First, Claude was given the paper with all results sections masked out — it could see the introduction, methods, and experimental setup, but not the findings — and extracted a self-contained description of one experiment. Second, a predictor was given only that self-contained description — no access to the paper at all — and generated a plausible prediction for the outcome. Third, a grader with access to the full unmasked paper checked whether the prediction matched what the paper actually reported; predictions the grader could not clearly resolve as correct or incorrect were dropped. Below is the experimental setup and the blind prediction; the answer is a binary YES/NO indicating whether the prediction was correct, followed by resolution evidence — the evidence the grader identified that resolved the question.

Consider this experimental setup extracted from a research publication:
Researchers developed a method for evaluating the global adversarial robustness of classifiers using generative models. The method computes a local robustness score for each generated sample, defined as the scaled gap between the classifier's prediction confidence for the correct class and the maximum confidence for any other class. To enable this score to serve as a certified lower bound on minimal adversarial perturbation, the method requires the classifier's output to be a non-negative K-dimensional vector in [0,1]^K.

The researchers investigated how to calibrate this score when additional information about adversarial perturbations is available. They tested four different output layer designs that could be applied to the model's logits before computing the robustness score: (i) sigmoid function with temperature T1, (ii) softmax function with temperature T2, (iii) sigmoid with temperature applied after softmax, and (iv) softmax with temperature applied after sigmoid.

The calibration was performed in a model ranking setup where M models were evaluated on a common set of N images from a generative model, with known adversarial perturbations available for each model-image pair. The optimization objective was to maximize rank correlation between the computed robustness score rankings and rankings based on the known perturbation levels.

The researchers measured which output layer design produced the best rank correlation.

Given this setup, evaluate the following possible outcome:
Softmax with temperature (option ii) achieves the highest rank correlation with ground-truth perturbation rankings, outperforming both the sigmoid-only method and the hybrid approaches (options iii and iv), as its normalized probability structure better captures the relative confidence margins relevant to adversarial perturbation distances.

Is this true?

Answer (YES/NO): NO